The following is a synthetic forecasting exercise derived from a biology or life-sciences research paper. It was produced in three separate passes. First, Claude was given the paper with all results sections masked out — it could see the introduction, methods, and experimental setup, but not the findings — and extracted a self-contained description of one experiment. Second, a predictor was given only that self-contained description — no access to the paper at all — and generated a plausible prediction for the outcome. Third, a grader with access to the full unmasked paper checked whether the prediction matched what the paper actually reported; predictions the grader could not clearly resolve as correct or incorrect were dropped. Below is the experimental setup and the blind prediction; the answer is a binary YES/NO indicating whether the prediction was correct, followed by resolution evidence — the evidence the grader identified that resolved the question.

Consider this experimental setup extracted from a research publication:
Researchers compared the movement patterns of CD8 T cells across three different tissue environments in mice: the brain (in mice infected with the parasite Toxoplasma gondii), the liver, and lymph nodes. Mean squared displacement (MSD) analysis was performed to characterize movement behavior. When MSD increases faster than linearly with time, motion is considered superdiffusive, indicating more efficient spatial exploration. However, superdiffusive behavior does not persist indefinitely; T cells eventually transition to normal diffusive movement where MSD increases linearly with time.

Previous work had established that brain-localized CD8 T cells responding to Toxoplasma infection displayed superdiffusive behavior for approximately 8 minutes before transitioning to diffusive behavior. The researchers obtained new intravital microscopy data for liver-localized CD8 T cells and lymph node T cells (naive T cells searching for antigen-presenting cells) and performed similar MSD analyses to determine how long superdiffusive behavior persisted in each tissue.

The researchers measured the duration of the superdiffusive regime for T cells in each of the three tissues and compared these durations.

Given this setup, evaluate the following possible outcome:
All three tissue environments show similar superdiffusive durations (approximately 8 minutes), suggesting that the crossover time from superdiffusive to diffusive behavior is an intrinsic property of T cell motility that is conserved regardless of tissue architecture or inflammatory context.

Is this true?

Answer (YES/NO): NO